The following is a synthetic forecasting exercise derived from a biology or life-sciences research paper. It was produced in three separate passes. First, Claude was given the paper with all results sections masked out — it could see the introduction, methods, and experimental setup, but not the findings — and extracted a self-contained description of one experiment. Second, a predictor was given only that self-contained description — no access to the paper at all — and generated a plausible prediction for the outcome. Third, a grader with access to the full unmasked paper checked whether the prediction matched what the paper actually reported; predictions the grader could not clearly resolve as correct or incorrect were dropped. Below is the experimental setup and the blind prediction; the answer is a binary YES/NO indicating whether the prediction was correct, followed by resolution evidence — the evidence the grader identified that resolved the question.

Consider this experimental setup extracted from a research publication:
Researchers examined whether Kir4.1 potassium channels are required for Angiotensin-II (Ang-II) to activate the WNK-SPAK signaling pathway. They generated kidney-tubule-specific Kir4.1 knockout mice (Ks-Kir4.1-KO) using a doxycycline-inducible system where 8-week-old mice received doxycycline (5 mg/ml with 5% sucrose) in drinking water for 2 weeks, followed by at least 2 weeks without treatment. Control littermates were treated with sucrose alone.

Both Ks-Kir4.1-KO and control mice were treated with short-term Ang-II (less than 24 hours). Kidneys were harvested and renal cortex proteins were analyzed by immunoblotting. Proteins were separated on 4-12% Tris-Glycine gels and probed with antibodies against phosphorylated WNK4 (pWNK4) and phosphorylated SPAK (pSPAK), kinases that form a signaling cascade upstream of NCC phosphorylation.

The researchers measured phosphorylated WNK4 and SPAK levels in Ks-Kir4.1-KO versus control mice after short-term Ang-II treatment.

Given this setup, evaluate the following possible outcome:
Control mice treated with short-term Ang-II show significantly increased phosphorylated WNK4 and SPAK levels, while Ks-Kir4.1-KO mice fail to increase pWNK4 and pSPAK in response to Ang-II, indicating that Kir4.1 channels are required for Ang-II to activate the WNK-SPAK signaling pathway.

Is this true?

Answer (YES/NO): YES